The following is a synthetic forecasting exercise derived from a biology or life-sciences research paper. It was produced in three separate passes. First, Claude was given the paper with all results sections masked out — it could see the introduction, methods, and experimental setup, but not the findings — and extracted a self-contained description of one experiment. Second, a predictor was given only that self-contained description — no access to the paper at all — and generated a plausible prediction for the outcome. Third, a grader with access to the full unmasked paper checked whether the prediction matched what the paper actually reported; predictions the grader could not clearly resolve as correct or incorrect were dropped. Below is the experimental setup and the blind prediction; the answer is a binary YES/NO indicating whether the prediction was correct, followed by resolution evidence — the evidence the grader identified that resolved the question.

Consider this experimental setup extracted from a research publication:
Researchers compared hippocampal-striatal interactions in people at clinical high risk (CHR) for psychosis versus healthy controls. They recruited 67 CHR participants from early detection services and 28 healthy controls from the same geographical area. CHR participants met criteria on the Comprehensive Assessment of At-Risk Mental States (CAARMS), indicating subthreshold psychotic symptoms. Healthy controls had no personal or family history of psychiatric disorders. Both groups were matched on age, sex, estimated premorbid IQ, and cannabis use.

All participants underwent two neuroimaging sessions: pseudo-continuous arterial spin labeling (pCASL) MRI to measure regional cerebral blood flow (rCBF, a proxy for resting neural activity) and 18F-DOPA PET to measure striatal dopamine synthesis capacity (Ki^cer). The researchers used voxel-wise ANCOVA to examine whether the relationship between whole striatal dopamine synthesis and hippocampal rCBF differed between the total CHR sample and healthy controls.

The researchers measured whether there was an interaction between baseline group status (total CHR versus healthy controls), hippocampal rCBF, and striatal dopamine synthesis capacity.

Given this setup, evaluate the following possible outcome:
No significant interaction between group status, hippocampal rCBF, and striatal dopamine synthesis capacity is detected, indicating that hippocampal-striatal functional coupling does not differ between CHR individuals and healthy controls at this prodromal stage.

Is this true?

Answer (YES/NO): YES